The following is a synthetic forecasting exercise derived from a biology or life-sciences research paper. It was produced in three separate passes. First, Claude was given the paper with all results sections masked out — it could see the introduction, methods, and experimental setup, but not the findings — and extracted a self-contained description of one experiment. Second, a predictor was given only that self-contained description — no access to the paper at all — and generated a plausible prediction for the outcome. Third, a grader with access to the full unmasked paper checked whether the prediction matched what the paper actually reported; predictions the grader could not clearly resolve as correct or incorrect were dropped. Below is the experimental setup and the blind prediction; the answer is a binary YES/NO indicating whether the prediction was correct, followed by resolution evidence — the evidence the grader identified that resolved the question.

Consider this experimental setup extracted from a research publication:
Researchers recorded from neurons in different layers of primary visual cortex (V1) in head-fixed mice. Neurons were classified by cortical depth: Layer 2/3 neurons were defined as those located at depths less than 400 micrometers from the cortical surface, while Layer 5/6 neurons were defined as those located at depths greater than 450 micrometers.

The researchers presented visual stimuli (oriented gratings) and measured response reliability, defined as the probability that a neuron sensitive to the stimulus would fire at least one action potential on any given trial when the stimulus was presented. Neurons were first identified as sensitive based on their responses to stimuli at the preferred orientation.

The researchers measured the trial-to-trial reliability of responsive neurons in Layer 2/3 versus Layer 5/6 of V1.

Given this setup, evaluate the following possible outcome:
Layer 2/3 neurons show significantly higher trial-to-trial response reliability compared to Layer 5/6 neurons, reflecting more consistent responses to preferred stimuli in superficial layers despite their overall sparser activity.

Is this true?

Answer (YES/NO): NO